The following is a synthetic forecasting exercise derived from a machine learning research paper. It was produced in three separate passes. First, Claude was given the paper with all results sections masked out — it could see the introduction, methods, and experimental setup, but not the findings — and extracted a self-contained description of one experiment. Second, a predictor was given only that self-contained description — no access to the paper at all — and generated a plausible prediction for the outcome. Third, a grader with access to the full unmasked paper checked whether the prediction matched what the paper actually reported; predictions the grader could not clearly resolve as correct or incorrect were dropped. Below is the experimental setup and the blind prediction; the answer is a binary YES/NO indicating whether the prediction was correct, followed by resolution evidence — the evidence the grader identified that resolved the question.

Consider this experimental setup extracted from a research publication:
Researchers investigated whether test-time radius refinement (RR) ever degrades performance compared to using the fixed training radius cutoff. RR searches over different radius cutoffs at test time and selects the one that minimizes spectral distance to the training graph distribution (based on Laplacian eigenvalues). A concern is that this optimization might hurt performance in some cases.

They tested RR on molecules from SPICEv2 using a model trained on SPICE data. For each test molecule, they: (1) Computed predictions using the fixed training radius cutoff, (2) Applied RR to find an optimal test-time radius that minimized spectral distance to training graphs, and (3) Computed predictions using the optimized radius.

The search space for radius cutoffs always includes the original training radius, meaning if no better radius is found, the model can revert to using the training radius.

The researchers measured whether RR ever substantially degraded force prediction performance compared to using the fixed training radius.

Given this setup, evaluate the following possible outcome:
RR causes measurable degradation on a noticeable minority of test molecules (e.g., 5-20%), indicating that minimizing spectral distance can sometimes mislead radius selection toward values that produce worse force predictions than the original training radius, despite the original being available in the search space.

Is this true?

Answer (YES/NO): NO